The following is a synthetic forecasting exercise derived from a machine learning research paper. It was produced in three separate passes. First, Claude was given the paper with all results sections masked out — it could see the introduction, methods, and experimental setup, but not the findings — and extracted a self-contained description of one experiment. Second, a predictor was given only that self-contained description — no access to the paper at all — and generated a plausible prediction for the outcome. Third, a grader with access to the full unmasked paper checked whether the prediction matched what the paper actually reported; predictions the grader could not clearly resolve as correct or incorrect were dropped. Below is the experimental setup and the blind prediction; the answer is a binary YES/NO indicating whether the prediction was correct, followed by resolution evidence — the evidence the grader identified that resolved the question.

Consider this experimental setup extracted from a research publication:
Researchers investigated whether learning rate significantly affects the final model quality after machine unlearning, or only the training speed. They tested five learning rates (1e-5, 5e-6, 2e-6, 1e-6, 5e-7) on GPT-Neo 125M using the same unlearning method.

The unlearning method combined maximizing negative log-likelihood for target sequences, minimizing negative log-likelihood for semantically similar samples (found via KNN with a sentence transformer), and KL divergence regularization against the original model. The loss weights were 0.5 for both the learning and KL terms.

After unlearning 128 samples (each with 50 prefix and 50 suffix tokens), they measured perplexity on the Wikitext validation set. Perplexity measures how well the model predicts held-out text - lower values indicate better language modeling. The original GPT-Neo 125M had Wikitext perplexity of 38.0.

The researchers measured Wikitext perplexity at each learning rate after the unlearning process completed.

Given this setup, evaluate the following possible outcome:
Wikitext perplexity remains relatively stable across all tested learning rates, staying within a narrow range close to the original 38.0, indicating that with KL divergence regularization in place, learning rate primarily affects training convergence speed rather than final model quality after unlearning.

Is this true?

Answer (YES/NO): NO